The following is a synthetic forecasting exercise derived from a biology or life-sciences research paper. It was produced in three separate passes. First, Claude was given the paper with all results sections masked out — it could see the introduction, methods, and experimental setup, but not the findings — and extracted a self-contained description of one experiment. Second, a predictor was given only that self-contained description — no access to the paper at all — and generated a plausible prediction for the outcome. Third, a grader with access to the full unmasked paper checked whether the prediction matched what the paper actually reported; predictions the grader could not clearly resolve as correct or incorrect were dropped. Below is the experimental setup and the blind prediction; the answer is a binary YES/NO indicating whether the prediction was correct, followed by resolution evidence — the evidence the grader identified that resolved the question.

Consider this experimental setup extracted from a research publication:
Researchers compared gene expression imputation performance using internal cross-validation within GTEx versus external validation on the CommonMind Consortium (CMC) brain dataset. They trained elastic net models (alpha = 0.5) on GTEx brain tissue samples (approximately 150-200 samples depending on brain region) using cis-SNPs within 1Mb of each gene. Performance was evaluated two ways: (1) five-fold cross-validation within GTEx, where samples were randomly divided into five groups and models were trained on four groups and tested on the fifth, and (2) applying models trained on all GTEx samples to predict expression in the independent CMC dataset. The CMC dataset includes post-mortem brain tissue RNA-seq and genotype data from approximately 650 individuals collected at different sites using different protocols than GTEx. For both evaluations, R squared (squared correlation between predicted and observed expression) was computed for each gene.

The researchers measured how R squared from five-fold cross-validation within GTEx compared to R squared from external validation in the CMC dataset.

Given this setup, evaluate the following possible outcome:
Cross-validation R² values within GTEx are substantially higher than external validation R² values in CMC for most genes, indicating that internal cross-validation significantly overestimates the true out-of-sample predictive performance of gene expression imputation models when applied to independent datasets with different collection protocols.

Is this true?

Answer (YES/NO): YES